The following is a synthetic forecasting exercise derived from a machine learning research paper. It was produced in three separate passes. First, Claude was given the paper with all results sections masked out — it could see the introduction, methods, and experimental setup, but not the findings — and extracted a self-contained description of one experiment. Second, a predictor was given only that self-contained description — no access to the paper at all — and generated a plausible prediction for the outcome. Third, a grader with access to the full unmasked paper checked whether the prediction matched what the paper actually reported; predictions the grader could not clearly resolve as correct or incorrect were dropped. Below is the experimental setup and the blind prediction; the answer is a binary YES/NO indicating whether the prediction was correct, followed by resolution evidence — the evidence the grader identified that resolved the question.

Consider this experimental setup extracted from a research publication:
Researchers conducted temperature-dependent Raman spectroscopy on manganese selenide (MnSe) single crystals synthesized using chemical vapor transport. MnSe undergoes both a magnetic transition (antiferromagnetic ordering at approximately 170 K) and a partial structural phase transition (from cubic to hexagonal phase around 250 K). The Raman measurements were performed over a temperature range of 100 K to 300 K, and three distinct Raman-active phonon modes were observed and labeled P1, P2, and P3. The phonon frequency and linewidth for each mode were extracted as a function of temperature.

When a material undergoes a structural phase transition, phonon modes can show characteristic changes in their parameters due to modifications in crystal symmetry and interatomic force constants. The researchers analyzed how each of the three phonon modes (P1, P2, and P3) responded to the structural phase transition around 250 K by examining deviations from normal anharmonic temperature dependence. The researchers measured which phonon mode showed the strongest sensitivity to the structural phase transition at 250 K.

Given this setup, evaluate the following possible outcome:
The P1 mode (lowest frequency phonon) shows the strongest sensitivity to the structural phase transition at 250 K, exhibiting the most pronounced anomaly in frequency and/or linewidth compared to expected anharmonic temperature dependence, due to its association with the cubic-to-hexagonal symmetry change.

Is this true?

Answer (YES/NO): NO